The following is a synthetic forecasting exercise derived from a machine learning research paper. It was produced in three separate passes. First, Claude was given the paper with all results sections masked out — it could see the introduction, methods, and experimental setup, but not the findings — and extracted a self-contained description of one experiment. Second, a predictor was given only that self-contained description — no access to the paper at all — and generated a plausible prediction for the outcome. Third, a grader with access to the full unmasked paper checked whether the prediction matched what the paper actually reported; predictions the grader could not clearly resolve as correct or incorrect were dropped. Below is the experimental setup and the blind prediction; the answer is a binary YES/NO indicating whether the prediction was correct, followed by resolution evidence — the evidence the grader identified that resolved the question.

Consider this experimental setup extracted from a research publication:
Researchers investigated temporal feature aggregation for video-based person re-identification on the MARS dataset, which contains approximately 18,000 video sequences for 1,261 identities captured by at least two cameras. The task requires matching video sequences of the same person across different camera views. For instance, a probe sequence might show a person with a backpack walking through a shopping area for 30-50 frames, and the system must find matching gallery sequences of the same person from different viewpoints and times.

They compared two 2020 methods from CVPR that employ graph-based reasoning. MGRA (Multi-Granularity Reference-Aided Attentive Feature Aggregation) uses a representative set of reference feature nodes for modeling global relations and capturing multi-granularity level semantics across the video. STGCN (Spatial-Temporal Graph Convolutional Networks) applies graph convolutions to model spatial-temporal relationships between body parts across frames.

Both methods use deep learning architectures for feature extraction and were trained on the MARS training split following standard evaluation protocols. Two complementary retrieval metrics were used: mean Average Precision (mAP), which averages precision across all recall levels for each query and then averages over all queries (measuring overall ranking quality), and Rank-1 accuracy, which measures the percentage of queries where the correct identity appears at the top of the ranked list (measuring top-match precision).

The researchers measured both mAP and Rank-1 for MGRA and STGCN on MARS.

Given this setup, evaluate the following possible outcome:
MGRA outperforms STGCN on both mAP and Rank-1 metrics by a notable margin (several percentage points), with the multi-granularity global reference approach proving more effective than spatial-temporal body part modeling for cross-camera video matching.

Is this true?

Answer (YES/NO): NO